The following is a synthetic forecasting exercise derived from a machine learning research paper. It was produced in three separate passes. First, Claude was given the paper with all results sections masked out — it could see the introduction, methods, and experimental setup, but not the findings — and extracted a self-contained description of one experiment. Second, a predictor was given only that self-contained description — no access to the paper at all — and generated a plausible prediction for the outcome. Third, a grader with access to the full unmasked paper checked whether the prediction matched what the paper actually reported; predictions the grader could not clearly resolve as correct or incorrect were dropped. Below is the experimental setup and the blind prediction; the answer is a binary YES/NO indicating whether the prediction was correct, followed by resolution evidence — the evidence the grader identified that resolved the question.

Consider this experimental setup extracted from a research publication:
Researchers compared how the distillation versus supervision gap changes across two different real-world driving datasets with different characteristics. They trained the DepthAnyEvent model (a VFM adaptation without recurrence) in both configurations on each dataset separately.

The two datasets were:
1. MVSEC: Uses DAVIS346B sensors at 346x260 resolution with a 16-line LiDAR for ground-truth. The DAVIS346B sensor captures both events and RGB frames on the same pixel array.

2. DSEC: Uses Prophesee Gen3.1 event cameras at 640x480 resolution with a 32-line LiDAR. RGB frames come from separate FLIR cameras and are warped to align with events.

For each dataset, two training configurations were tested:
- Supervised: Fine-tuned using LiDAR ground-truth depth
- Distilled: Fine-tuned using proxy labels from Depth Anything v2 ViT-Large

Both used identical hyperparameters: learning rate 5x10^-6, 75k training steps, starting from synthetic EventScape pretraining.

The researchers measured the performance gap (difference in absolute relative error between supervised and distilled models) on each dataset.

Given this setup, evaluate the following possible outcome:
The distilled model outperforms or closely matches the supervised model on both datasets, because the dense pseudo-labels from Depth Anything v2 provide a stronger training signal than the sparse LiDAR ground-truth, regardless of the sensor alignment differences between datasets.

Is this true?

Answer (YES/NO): NO